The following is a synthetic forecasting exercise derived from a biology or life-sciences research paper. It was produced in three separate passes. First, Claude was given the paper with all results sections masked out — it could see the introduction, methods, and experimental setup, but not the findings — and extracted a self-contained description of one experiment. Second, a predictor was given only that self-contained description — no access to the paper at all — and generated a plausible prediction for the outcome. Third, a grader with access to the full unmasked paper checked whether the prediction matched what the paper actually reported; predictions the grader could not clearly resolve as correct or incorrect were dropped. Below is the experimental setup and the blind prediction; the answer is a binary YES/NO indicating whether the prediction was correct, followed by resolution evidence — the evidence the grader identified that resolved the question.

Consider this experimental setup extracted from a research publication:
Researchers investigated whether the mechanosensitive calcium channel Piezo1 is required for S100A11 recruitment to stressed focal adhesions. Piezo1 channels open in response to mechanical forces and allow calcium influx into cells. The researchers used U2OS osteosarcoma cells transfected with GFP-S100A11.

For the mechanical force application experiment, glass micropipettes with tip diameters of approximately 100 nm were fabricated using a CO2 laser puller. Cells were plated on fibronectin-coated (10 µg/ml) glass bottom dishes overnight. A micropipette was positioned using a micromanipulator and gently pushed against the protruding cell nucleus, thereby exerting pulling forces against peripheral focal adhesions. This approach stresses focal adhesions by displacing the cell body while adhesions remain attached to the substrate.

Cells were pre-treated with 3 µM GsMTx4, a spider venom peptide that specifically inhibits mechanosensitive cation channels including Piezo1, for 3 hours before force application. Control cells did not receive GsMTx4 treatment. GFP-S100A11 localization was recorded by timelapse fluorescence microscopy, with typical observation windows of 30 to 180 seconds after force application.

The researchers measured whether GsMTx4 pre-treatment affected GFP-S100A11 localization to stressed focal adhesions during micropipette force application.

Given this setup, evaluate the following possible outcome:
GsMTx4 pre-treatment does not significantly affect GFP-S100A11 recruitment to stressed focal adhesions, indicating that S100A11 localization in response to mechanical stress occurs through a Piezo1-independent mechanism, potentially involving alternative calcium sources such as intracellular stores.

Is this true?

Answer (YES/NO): NO